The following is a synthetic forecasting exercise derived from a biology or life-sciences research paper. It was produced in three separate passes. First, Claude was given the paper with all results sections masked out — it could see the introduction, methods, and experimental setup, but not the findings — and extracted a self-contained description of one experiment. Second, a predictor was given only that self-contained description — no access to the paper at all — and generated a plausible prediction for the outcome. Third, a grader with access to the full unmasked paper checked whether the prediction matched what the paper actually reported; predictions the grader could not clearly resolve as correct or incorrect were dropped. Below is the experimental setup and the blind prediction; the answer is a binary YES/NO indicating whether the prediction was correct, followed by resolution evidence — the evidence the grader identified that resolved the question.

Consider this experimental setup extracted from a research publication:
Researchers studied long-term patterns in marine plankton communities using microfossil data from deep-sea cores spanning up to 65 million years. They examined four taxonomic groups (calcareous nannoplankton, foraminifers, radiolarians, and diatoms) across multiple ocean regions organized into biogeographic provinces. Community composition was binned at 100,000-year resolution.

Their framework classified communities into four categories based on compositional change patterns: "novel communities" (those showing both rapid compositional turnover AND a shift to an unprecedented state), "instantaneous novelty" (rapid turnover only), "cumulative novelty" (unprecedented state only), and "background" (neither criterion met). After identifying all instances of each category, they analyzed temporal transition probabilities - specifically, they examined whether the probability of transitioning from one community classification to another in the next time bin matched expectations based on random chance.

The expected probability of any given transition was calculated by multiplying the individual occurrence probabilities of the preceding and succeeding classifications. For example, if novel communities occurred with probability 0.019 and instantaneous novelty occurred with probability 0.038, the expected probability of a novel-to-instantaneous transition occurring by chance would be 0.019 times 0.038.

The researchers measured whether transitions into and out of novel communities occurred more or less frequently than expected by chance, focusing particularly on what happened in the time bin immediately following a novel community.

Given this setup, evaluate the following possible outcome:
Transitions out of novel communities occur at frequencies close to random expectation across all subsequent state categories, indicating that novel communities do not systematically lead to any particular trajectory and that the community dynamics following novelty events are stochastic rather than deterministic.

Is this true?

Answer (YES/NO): NO